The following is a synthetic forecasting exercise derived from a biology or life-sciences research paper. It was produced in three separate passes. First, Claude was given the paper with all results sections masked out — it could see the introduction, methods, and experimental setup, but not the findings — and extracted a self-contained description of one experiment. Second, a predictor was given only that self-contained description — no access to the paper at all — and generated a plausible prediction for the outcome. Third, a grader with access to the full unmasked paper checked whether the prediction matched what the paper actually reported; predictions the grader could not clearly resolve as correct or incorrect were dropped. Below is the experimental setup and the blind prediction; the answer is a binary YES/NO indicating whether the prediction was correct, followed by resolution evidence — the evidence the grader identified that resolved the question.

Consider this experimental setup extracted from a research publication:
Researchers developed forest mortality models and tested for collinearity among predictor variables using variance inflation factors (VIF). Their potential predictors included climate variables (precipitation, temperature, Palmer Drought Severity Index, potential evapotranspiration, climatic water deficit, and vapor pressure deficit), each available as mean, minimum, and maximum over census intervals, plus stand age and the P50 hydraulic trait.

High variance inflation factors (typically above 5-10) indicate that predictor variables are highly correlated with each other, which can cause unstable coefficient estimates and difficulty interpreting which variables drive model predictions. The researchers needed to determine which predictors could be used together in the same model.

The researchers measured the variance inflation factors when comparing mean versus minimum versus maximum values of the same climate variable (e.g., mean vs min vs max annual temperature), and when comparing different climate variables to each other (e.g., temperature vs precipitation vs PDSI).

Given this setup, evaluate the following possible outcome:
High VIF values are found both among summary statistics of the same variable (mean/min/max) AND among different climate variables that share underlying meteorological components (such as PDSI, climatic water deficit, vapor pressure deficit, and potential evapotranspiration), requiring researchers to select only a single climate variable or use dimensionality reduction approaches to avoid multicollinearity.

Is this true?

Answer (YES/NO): NO